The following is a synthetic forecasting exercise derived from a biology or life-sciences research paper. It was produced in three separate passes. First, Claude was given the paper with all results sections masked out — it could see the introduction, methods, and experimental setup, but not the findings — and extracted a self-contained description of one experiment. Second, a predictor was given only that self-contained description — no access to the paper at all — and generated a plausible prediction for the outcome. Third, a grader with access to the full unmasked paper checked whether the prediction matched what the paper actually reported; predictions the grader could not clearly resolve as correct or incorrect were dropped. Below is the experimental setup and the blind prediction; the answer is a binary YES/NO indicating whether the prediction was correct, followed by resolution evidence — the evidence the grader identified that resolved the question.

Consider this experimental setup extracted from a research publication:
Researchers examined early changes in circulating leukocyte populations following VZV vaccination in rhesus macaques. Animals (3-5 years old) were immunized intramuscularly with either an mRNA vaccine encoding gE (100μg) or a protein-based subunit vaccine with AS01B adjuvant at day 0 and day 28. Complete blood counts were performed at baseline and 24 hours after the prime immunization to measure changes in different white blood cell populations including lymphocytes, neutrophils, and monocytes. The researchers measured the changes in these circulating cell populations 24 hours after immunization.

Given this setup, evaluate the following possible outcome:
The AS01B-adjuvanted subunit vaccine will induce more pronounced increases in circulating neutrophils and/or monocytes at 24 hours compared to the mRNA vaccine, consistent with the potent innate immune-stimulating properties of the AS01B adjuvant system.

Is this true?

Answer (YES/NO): NO